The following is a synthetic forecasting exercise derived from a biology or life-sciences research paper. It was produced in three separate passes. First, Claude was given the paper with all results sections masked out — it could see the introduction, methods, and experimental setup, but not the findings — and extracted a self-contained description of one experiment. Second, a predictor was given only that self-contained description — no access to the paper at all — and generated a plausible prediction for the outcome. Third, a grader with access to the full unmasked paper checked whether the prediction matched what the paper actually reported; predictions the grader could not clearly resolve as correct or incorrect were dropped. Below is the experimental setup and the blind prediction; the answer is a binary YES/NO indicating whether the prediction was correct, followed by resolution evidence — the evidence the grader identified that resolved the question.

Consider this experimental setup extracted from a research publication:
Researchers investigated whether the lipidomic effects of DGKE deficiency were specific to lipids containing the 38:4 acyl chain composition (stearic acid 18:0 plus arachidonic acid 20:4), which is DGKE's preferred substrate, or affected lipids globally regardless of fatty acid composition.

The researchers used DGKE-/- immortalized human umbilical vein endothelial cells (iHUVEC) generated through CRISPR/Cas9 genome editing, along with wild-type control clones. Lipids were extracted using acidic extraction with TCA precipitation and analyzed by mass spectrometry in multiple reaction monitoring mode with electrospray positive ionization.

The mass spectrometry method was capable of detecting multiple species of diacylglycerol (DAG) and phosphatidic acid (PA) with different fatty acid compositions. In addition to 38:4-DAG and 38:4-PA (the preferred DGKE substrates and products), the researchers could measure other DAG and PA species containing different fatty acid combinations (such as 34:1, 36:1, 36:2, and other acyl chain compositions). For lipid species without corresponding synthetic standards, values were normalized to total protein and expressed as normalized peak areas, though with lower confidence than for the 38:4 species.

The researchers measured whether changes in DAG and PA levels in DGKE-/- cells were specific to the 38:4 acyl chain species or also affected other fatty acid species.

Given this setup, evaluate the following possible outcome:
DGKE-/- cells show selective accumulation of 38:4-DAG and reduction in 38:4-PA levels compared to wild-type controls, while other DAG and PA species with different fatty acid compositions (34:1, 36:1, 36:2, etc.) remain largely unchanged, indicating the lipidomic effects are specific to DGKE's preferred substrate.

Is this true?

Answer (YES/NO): NO